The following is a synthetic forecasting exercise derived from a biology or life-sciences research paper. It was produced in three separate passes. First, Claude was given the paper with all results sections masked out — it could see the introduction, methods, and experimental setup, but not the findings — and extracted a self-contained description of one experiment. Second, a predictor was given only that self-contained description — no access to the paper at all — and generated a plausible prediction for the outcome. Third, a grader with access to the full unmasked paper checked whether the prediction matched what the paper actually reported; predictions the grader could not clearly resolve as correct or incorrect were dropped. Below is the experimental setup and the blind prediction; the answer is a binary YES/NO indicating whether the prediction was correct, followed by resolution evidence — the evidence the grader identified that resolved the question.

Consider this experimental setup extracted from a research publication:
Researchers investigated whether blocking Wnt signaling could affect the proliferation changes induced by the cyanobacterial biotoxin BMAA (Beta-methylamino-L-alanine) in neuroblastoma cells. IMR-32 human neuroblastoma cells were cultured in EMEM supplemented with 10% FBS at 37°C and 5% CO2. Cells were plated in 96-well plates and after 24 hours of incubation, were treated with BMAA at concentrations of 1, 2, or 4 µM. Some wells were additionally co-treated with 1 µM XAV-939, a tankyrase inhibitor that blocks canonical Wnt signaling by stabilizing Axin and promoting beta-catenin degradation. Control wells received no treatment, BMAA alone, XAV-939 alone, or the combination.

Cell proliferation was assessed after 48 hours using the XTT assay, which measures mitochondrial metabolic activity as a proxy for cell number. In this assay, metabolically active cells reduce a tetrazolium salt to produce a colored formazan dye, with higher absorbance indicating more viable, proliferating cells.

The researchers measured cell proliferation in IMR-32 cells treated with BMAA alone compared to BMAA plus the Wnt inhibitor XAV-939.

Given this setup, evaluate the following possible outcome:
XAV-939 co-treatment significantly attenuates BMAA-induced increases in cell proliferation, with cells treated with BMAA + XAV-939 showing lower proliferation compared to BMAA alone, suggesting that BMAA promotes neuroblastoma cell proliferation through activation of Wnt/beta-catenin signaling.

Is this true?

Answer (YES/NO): NO